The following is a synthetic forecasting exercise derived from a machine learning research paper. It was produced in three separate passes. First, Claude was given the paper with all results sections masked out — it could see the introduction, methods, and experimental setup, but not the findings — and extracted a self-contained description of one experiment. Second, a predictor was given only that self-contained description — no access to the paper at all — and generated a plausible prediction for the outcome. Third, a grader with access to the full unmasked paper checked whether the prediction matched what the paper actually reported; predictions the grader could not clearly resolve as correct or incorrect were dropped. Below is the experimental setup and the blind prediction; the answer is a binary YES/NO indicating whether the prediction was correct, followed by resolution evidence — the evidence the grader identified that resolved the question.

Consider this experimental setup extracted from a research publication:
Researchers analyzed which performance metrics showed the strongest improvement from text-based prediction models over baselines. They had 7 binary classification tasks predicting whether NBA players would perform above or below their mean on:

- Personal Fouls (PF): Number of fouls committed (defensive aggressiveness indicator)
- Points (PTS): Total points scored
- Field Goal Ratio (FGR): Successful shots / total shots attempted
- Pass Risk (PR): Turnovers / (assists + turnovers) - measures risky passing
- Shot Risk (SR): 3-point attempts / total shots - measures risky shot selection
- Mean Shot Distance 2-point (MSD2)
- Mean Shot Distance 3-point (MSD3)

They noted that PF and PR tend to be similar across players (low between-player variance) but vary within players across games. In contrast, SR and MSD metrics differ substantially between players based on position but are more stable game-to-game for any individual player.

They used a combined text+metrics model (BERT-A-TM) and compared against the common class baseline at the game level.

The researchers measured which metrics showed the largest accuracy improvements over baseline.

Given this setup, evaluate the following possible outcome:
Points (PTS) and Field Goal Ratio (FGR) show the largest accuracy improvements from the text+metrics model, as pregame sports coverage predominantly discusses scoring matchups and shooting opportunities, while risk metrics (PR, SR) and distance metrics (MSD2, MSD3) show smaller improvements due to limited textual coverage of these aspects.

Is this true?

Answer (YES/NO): NO